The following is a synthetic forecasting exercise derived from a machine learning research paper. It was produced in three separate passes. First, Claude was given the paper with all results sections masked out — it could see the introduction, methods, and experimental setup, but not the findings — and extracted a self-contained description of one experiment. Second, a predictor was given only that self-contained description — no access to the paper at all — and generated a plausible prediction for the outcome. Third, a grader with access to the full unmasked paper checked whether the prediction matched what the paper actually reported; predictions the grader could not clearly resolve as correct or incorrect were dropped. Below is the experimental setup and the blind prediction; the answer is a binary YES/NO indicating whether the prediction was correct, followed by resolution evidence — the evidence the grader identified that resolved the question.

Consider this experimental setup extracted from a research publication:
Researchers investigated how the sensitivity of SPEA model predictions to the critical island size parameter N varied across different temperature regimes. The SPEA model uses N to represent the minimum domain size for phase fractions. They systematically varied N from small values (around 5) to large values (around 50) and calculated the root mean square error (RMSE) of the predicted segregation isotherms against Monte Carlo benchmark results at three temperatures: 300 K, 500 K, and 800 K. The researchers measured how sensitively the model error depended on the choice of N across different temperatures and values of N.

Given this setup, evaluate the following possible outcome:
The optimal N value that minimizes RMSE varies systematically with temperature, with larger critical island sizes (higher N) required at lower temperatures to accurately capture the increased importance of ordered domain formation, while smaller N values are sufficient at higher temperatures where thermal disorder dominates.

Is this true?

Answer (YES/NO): YES